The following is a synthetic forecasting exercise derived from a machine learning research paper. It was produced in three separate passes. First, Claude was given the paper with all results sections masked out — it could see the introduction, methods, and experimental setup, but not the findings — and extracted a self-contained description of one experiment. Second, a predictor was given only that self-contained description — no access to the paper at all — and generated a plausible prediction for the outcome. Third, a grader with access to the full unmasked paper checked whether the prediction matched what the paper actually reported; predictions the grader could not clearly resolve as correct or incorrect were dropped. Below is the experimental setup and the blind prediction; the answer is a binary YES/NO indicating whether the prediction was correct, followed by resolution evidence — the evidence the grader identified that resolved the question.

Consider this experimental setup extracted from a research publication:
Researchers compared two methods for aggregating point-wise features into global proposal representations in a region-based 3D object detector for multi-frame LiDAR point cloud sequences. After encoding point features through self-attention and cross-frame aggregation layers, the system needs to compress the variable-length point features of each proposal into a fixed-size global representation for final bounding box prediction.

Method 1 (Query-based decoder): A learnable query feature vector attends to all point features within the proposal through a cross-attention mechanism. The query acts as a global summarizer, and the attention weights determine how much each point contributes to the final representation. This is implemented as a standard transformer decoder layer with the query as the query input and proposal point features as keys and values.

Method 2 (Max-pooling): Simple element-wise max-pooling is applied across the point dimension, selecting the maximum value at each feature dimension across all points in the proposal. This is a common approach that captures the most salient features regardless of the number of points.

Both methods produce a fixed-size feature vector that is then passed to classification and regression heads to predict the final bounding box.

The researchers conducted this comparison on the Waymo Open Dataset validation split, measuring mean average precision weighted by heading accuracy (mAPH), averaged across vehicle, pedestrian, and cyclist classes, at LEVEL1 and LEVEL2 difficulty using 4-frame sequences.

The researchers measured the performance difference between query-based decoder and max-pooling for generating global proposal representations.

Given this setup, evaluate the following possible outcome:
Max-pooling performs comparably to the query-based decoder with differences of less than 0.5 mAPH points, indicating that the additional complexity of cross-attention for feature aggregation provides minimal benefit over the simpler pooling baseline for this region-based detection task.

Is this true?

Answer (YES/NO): NO